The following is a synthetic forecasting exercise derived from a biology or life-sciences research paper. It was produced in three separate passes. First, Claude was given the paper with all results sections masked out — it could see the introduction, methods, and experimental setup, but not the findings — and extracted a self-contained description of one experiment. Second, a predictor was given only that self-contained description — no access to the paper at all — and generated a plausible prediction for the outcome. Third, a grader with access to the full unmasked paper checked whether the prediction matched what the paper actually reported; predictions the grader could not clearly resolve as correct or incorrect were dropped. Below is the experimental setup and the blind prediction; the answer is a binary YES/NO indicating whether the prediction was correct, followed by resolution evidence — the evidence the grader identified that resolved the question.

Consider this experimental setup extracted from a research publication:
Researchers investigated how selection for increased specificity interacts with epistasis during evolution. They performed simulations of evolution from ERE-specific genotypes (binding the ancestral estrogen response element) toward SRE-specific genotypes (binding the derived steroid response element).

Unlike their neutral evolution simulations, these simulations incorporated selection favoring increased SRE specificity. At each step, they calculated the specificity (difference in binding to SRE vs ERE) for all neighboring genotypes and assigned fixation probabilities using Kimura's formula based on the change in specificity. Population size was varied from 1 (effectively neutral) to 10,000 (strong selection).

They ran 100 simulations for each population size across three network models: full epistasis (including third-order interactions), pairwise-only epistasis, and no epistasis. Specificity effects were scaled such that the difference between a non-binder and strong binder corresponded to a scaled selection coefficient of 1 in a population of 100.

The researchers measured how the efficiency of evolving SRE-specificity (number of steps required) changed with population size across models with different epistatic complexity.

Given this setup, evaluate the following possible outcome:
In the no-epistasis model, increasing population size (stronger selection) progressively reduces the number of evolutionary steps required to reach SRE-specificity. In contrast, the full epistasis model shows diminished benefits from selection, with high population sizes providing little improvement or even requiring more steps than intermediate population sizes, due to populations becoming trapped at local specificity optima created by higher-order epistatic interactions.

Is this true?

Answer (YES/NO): NO